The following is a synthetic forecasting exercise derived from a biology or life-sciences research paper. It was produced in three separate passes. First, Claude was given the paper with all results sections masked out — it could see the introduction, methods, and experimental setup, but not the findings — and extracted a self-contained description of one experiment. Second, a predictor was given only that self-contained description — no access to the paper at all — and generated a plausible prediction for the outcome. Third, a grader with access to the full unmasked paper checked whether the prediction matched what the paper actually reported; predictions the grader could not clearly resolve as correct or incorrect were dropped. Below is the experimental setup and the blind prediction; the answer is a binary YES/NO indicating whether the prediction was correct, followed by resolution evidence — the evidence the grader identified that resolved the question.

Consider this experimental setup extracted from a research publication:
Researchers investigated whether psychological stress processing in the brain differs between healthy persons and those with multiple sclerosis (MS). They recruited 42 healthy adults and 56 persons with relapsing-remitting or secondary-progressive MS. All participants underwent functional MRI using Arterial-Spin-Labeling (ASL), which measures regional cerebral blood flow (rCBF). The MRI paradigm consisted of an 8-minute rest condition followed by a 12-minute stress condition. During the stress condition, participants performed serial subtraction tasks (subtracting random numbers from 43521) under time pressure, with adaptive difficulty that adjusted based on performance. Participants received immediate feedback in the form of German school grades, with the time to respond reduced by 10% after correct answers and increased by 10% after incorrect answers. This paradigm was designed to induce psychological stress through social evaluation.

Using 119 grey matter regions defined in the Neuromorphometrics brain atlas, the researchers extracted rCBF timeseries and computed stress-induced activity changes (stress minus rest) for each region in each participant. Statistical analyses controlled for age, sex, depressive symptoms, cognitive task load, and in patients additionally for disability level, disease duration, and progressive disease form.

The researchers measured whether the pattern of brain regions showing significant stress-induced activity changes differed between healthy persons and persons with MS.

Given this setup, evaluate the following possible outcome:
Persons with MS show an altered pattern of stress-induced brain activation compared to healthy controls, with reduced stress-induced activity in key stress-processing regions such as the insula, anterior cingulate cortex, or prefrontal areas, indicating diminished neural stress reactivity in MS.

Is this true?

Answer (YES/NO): NO